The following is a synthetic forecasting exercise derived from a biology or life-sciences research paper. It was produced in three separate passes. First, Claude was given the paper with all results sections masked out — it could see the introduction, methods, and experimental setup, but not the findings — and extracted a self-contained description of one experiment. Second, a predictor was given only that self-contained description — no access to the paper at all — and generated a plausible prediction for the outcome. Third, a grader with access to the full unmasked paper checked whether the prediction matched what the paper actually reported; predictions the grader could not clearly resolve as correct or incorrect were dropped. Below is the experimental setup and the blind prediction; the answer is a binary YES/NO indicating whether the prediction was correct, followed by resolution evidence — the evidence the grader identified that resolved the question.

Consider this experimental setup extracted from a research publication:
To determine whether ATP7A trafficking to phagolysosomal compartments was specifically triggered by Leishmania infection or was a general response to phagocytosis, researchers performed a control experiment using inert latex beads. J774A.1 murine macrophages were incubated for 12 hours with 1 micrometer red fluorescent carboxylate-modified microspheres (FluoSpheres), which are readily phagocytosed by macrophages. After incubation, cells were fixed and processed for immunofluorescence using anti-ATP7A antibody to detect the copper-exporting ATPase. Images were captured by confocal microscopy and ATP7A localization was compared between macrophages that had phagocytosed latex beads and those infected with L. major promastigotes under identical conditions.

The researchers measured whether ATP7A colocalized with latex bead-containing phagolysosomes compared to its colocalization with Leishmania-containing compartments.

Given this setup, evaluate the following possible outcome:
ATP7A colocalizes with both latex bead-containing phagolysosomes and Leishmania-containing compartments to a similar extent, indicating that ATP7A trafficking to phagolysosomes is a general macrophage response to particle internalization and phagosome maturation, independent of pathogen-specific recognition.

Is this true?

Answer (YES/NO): NO